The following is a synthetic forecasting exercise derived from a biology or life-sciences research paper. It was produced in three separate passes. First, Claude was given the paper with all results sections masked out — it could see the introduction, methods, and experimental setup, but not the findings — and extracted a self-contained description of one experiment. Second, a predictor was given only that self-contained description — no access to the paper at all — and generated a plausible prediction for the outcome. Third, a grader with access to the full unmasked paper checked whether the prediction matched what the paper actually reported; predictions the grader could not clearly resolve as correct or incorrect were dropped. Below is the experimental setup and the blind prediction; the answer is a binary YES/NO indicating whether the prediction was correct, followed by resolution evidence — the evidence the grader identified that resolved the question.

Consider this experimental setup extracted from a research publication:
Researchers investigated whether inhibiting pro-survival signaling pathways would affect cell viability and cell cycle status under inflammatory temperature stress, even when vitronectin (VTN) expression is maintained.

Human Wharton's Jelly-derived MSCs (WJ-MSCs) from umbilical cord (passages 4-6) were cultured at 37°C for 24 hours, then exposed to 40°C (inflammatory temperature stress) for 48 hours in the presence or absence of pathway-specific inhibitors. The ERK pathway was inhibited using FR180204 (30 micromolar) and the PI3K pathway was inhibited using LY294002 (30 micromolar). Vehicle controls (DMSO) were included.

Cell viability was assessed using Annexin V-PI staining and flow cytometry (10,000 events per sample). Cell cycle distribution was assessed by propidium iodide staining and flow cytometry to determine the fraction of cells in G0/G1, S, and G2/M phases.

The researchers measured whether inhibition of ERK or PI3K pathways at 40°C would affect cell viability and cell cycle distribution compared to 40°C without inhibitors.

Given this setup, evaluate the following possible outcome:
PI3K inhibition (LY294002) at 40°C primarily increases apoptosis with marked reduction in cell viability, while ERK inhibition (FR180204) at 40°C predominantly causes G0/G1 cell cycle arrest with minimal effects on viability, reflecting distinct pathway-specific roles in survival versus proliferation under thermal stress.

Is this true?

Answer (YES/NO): NO